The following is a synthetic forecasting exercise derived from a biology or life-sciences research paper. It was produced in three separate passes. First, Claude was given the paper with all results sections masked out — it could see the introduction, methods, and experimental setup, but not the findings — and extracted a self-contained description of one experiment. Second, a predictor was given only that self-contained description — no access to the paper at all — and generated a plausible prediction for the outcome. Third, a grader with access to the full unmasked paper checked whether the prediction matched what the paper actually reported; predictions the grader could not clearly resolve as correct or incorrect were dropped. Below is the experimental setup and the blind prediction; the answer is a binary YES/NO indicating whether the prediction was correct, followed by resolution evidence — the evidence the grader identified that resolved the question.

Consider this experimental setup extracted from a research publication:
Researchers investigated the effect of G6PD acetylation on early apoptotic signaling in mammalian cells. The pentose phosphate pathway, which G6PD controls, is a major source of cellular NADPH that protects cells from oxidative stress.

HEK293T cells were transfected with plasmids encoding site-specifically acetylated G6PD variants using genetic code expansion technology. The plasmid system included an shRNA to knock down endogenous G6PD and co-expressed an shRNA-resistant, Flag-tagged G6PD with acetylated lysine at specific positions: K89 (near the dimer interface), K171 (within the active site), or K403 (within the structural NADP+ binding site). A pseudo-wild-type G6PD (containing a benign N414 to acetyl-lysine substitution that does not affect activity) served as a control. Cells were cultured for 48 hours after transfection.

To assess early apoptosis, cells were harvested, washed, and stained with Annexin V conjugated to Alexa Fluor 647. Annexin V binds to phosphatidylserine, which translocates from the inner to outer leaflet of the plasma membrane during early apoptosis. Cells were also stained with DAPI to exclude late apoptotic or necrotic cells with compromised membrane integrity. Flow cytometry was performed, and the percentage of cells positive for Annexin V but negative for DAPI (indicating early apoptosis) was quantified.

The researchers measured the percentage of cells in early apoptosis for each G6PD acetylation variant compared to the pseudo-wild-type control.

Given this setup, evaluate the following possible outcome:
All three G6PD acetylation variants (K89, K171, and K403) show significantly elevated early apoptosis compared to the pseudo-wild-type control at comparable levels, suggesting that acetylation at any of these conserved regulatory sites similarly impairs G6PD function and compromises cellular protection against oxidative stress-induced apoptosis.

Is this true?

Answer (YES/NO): NO